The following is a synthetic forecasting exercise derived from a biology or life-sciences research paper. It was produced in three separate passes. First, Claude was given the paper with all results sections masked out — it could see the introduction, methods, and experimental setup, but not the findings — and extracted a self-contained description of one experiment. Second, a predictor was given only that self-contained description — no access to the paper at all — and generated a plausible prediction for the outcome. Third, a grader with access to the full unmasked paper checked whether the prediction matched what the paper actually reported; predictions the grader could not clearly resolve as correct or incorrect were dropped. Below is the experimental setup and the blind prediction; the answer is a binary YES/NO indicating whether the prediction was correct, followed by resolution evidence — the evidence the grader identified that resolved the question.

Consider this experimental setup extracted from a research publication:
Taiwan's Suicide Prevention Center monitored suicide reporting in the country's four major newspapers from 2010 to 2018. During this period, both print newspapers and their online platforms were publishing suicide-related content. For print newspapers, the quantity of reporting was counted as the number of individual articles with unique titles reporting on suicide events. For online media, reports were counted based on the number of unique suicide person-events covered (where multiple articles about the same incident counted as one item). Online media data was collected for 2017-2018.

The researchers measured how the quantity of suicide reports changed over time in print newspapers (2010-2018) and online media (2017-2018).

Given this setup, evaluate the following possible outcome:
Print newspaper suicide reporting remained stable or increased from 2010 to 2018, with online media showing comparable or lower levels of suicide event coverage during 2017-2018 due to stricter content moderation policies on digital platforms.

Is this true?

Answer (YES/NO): NO